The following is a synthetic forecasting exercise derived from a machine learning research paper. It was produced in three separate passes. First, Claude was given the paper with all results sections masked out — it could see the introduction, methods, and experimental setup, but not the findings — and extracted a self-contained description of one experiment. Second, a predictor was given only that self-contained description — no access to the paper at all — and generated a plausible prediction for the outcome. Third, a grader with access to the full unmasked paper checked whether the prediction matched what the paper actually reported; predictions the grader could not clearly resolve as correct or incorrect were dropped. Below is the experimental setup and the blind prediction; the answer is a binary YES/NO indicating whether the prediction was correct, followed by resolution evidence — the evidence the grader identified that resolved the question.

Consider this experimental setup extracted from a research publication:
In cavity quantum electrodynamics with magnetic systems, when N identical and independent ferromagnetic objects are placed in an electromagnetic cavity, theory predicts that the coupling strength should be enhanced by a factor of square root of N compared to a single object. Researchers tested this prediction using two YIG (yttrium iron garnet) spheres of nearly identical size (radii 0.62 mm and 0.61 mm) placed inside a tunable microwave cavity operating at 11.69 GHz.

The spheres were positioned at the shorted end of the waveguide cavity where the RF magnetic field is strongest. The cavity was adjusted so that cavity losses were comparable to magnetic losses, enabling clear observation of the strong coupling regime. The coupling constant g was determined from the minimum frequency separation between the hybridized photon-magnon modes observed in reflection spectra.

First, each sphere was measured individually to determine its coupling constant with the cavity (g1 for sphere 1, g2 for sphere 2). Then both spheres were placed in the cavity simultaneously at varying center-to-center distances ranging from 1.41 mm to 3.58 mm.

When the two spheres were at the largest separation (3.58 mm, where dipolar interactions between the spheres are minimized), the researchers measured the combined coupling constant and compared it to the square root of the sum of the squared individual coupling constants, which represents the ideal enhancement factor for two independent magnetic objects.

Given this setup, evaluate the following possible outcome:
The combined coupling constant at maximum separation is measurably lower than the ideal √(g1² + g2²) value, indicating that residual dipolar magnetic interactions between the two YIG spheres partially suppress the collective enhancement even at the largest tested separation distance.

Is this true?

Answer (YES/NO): NO